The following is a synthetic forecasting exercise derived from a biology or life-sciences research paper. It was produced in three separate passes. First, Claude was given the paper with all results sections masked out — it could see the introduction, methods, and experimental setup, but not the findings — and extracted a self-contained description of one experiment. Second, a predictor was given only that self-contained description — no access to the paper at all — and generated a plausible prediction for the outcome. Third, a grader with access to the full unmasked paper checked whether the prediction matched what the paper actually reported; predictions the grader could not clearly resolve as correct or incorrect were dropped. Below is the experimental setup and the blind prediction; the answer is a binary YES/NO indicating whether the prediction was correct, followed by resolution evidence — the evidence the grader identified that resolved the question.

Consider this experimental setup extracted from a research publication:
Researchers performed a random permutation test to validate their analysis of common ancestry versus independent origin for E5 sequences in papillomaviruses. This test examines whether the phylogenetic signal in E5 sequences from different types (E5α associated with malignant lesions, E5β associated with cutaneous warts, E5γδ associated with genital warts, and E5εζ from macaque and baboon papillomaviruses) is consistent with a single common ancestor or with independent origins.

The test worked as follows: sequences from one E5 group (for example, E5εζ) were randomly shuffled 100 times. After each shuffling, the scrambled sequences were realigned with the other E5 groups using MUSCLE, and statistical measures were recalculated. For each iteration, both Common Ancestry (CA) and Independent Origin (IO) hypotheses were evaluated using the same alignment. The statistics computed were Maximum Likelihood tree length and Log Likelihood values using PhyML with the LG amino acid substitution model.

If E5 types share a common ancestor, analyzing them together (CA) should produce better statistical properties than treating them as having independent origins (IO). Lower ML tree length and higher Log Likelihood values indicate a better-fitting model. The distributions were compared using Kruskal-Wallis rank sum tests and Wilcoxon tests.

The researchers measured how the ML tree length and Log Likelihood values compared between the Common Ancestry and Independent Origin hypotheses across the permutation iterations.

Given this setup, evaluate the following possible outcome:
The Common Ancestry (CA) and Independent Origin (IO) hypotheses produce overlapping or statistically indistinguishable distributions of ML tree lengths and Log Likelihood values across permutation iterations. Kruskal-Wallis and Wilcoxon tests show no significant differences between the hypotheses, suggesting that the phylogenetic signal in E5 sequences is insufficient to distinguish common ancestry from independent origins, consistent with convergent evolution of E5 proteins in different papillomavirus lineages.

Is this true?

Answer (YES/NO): NO